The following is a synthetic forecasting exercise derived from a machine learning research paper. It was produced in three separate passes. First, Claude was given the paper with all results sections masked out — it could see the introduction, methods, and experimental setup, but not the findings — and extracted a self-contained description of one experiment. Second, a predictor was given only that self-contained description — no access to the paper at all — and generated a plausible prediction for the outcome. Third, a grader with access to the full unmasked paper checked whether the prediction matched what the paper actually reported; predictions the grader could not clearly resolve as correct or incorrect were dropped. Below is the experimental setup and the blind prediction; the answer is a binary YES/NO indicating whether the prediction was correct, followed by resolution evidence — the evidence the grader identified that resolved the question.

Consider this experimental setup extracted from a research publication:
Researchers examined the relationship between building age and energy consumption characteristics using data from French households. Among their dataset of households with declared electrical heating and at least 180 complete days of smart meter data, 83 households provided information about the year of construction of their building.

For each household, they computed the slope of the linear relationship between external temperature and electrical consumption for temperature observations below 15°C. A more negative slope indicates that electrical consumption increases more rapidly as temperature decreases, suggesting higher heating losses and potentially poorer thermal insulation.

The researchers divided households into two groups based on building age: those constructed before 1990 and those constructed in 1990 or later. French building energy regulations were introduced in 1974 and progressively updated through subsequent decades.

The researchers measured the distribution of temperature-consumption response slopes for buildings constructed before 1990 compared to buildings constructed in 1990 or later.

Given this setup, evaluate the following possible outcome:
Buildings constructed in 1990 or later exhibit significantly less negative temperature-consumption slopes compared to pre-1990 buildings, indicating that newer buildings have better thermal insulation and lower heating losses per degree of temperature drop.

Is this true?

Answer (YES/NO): YES